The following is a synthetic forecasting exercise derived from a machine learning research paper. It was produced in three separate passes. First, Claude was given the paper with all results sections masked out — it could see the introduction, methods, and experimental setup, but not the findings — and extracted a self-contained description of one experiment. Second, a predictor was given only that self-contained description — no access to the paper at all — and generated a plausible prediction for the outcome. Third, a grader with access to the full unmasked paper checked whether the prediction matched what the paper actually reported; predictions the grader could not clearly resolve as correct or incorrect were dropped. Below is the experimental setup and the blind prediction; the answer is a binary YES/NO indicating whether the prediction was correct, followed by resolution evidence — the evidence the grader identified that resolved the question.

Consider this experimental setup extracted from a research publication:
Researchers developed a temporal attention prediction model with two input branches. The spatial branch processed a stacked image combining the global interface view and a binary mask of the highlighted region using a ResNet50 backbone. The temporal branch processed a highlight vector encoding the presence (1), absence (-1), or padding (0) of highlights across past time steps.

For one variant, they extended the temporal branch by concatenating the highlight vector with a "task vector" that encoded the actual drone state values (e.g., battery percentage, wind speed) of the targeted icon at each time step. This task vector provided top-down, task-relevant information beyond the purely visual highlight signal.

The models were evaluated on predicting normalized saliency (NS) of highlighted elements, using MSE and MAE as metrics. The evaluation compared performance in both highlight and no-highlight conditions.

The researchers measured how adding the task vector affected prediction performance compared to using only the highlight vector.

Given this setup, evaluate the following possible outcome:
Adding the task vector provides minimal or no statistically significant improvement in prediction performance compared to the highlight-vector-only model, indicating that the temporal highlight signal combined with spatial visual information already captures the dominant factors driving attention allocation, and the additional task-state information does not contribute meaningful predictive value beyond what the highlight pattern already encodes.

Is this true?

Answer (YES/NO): NO